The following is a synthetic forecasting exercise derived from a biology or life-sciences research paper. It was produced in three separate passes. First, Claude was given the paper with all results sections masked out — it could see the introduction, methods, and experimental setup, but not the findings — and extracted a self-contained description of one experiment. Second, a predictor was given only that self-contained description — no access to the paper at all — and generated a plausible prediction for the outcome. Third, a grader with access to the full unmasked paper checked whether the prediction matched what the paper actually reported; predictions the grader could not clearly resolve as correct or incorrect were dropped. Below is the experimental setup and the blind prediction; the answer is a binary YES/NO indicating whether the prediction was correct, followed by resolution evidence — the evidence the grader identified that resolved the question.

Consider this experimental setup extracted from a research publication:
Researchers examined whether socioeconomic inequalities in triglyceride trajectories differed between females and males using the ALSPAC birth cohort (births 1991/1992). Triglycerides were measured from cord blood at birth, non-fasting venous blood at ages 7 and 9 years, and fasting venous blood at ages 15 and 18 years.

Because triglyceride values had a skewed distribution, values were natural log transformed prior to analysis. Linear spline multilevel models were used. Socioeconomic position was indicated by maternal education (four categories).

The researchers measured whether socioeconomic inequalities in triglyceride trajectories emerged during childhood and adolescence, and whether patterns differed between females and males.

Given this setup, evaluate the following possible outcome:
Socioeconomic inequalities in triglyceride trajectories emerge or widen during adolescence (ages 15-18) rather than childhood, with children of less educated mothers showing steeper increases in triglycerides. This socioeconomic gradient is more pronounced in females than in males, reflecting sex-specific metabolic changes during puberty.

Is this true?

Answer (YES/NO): NO